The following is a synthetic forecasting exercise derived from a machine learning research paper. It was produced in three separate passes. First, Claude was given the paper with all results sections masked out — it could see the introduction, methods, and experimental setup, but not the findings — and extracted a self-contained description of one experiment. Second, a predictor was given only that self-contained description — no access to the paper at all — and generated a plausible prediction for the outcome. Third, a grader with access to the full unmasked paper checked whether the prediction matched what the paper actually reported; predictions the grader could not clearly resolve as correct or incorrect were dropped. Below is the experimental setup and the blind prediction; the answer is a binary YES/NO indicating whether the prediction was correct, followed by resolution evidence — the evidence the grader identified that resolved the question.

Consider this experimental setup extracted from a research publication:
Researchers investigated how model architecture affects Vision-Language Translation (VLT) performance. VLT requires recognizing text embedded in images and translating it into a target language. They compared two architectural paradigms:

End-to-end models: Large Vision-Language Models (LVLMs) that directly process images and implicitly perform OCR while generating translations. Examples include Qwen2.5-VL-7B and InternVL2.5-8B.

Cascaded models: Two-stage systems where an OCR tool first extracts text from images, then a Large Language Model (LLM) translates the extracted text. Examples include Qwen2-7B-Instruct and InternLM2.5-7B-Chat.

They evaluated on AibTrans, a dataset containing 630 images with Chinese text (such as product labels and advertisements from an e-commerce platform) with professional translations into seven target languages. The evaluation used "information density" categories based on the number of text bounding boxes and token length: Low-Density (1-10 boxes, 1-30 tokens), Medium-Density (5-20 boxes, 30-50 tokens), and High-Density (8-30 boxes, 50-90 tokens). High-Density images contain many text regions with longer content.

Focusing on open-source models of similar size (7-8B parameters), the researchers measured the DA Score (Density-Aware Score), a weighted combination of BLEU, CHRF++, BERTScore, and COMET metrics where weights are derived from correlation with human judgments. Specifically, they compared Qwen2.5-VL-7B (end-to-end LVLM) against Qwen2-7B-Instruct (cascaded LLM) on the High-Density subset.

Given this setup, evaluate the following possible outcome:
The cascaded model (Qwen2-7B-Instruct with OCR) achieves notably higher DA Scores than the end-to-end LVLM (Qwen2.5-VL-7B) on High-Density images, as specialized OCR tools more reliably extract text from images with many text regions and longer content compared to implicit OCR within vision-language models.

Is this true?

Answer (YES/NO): YES